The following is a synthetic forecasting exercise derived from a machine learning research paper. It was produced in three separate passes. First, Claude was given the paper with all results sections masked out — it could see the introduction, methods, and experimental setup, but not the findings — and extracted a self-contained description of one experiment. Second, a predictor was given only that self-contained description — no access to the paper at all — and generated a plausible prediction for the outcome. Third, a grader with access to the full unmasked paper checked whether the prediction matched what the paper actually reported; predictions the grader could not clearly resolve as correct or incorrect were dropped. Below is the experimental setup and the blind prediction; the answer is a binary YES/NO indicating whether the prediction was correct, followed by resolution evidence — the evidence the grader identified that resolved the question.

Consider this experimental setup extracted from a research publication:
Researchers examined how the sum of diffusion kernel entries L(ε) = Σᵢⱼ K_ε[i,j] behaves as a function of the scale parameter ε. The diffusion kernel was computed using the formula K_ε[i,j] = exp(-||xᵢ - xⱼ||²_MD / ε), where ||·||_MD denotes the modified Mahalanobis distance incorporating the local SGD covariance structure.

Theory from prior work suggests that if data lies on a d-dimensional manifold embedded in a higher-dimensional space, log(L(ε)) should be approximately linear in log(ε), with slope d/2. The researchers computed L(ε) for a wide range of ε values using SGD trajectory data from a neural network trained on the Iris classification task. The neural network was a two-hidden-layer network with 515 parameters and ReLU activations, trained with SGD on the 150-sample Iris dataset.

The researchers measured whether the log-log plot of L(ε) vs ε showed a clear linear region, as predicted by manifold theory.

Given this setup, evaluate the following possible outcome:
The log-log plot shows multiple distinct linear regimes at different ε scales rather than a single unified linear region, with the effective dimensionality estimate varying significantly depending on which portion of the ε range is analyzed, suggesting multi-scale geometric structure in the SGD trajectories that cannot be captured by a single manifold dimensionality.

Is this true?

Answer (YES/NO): NO